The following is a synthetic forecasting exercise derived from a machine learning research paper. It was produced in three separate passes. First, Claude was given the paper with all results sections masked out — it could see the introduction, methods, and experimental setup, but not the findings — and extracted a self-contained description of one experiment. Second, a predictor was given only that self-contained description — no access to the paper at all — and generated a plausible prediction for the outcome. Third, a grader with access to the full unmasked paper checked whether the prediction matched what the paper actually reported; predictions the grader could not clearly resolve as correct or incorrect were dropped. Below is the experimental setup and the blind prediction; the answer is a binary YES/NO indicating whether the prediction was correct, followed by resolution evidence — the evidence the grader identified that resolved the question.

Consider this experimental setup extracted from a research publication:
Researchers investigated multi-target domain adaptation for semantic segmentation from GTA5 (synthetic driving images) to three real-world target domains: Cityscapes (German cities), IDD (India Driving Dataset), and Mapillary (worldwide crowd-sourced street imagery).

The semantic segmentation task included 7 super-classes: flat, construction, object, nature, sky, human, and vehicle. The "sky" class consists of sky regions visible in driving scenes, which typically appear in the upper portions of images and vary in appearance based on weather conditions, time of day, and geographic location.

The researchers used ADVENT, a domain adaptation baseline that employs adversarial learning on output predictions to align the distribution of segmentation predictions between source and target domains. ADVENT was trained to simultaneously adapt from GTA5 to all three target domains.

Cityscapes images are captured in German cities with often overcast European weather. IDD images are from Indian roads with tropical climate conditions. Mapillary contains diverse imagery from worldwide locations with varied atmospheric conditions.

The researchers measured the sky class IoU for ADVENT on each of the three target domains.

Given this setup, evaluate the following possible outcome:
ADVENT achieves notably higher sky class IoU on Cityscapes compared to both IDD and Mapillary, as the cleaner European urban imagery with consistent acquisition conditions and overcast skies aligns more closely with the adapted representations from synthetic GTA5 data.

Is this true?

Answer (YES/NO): NO